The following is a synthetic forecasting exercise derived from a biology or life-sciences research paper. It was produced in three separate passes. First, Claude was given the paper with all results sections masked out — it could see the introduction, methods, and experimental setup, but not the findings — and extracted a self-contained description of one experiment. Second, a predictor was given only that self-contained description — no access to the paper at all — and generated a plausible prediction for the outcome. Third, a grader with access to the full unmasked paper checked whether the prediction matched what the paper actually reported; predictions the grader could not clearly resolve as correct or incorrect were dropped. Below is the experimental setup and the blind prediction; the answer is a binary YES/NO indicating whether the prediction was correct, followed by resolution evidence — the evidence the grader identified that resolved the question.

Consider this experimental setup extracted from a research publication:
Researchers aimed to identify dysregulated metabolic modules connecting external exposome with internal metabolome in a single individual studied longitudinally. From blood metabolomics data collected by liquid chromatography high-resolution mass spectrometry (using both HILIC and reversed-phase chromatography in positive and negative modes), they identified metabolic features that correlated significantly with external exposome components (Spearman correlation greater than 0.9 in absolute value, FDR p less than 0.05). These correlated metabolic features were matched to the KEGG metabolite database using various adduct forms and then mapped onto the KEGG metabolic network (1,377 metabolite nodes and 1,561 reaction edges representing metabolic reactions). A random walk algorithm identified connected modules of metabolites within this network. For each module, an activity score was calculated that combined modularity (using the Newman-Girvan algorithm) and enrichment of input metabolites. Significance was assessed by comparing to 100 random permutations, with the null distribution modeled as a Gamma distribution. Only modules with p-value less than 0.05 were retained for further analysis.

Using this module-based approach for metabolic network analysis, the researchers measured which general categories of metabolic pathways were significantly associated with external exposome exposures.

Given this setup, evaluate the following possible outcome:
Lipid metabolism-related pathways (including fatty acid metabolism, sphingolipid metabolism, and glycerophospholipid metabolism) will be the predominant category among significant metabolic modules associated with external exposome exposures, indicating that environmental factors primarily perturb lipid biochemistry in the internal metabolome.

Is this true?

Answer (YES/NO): NO